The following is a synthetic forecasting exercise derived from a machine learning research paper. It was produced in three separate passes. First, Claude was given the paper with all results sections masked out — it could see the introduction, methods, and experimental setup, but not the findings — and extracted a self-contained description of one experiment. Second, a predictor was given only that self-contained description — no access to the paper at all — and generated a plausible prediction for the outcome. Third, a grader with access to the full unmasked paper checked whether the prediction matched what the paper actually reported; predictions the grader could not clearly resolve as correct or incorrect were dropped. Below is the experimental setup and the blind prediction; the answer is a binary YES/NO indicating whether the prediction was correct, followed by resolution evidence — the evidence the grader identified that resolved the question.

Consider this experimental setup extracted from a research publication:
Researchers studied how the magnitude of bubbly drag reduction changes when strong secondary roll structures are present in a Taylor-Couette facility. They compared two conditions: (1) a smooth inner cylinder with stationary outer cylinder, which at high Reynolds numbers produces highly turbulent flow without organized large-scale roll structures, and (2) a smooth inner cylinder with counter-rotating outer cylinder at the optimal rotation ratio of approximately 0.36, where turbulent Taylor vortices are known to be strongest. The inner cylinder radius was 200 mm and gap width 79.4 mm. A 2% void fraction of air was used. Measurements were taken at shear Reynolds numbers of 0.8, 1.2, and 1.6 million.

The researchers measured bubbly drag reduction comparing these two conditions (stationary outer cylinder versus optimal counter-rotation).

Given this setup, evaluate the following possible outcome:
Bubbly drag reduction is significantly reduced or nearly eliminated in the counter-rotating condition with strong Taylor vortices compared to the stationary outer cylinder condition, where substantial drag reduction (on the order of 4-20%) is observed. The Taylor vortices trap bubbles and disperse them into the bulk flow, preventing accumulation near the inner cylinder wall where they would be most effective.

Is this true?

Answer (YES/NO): YES